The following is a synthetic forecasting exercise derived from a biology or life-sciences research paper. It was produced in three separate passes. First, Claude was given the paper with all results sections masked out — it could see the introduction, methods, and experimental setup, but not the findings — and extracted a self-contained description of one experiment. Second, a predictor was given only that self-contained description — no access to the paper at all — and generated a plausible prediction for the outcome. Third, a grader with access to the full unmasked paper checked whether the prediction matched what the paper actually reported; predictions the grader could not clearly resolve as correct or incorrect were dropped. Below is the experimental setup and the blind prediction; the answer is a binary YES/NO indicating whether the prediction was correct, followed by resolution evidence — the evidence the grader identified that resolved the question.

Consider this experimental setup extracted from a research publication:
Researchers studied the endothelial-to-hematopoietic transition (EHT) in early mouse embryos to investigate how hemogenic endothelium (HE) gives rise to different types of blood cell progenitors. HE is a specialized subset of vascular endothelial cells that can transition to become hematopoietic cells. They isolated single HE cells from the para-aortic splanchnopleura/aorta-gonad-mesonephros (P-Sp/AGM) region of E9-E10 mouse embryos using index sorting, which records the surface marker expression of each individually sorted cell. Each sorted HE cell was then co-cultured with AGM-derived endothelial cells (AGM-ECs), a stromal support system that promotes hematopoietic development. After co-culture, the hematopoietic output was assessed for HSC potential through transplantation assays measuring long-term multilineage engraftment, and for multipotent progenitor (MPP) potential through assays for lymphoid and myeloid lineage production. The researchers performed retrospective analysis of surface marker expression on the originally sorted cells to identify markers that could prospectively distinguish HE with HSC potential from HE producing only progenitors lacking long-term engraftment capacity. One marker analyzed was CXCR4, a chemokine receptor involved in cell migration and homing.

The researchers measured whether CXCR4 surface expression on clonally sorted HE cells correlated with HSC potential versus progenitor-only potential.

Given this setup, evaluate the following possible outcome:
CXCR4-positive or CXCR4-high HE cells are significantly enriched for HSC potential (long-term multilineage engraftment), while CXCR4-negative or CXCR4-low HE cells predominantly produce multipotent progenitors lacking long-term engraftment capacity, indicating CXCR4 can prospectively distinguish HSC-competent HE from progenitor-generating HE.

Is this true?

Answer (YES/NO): YES